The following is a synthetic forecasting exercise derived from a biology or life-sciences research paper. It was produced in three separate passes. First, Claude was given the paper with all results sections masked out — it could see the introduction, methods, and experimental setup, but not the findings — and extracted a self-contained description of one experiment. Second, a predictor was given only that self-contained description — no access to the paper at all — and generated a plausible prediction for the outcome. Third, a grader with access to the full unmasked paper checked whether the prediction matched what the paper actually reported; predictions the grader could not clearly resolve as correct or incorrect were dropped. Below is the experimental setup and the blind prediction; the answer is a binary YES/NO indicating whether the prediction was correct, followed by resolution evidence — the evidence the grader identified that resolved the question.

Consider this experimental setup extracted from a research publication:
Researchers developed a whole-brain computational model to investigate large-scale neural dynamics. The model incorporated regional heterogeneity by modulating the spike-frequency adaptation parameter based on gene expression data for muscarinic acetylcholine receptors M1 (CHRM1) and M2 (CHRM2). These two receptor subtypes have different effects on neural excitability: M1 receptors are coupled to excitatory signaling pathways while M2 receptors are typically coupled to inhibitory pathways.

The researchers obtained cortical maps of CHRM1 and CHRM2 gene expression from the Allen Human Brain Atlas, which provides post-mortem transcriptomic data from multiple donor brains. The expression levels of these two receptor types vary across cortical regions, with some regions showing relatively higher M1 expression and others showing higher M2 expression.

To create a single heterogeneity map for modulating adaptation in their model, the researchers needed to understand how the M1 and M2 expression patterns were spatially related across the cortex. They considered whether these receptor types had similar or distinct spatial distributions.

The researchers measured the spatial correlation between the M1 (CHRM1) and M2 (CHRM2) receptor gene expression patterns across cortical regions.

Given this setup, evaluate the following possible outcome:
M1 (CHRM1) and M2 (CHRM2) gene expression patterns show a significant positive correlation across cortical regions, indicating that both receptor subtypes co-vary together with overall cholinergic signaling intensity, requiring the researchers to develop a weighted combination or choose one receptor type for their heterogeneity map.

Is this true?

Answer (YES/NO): YES